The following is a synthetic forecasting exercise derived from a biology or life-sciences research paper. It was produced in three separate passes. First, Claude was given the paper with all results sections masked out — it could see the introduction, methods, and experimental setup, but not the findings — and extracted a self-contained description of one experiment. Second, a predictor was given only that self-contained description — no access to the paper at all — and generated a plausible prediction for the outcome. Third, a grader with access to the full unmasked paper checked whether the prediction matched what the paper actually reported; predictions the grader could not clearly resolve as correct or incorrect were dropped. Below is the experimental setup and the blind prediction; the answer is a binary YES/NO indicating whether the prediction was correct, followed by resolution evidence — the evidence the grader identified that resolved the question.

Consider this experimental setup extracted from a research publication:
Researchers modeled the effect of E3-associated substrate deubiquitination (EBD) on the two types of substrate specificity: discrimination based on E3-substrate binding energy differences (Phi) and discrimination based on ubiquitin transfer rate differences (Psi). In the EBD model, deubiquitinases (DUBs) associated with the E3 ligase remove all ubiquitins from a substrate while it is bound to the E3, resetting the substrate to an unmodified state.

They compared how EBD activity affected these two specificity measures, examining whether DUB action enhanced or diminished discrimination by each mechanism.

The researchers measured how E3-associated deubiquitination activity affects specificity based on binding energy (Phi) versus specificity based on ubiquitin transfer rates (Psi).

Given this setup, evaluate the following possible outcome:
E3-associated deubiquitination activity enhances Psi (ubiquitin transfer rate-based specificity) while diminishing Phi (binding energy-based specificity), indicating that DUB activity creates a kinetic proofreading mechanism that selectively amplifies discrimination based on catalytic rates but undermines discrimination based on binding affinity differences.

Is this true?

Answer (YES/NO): YES